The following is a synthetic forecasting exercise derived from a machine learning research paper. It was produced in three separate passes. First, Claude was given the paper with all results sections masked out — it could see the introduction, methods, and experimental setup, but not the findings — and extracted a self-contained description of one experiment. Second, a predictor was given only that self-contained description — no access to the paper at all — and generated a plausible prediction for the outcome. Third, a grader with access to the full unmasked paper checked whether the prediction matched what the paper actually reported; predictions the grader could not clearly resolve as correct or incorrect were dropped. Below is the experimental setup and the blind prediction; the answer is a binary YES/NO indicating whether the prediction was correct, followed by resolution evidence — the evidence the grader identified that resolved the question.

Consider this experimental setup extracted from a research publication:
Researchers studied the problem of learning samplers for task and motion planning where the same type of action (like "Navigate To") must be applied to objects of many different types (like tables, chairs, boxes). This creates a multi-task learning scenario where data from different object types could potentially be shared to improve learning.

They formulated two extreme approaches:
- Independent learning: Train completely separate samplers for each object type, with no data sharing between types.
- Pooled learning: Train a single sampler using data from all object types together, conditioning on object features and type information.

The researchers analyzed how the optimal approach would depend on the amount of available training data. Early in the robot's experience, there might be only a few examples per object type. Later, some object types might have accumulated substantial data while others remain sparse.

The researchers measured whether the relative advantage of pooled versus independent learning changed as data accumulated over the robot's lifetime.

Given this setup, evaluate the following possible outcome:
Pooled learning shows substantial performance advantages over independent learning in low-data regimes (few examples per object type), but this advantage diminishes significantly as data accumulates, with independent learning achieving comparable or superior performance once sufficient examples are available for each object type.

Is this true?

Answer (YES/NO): YES